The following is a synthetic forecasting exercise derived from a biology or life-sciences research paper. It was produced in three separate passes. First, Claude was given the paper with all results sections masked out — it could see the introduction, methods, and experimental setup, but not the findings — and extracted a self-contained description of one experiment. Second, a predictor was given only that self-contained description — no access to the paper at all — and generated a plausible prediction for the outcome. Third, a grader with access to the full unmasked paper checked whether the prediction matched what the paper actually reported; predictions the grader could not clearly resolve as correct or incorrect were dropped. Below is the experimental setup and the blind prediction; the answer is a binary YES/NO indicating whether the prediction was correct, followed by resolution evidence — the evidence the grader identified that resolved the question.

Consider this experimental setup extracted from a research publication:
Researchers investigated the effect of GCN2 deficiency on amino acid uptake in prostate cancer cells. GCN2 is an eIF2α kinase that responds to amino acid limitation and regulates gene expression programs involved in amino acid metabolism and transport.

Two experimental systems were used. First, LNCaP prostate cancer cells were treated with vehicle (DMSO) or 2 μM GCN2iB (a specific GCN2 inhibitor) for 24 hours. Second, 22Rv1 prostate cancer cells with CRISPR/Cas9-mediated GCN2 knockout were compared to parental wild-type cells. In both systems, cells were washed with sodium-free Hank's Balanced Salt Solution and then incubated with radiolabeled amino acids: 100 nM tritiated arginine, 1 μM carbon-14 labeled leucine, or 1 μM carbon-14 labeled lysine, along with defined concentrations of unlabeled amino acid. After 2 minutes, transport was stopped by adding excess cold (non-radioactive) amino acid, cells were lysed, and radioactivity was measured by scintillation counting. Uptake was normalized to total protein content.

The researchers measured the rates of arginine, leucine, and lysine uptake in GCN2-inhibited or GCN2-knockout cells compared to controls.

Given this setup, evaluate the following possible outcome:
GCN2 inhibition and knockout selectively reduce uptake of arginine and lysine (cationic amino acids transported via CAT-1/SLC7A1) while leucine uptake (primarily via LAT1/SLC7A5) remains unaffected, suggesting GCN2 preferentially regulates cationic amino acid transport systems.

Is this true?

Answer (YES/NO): NO